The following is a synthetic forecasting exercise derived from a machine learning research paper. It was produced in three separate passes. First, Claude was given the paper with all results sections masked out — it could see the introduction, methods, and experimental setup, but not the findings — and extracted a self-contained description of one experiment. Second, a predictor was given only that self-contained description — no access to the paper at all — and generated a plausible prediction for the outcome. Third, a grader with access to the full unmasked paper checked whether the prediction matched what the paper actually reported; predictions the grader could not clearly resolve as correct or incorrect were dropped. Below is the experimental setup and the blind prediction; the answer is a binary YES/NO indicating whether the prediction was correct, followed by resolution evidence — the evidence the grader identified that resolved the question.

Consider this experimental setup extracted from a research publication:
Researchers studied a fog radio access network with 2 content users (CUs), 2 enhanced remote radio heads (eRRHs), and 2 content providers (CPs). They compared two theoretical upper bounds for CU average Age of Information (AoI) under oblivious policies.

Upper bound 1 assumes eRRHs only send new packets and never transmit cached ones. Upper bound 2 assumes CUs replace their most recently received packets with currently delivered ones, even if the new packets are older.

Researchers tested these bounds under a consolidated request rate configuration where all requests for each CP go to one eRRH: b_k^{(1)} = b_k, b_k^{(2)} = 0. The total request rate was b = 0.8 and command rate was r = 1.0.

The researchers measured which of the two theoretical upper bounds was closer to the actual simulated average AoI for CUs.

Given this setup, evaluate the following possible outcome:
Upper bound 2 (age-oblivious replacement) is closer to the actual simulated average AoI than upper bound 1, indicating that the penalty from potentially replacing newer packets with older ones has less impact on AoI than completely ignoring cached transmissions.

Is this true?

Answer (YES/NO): NO